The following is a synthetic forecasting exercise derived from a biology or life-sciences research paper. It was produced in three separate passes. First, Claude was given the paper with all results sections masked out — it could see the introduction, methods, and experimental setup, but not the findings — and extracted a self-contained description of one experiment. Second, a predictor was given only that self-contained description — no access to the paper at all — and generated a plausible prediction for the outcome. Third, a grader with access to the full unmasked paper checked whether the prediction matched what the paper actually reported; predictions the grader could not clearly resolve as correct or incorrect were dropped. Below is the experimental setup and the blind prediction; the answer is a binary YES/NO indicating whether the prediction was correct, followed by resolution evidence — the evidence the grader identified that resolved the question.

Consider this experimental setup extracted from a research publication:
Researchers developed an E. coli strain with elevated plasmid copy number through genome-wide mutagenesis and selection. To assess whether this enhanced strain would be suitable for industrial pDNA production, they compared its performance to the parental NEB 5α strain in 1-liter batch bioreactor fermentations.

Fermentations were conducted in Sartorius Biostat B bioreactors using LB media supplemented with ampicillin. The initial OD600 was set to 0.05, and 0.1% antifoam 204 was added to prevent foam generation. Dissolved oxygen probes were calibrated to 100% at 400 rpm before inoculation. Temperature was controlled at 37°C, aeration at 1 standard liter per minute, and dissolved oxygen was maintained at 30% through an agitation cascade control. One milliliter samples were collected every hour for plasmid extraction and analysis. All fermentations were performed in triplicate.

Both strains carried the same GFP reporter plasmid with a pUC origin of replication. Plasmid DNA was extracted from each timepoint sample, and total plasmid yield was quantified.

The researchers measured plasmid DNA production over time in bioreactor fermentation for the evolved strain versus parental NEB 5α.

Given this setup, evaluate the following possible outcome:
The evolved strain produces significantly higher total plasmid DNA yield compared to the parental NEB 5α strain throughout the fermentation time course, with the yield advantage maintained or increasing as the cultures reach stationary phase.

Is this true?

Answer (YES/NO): NO